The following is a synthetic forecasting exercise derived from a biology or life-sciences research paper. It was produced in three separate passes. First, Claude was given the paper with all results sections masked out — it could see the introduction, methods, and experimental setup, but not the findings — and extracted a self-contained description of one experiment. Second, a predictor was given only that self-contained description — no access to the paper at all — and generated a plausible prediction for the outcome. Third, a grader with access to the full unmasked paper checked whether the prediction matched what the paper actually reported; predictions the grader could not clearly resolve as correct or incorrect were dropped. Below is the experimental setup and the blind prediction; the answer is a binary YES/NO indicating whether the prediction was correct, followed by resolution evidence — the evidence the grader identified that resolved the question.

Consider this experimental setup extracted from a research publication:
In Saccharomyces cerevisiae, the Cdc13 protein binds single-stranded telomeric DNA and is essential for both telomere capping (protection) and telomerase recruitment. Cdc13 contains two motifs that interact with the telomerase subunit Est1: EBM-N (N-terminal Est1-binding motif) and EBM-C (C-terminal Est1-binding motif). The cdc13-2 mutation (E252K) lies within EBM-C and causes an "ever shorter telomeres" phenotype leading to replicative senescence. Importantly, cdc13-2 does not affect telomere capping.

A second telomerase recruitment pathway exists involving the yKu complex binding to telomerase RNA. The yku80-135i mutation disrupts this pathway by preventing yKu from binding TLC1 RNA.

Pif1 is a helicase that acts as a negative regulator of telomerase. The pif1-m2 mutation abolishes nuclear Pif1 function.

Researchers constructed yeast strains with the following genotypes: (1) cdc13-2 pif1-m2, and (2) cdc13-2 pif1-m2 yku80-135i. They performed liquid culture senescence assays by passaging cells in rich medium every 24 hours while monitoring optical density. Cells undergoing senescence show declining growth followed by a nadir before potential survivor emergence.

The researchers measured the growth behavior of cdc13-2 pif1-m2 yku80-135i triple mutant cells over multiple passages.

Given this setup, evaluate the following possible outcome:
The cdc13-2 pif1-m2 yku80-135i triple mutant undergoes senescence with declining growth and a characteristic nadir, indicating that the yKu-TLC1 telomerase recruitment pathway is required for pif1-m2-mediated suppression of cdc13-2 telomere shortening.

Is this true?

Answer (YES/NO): YES